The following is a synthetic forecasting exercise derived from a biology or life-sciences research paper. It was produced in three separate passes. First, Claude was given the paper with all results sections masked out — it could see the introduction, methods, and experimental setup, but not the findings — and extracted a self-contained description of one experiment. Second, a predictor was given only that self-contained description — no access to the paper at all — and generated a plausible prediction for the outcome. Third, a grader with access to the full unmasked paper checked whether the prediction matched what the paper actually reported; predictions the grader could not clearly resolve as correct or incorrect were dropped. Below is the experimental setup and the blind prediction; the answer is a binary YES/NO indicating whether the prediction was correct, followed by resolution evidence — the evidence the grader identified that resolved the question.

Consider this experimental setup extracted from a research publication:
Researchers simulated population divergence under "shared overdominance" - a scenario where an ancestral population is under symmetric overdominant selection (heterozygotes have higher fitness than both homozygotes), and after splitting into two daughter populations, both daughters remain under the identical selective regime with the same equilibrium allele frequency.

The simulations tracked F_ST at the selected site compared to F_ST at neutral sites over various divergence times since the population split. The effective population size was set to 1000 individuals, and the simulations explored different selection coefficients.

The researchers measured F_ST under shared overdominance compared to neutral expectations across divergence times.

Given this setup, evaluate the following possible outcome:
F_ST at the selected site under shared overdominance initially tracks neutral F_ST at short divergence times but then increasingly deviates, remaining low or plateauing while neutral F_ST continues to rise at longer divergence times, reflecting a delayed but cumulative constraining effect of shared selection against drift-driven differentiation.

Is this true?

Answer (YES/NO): NO